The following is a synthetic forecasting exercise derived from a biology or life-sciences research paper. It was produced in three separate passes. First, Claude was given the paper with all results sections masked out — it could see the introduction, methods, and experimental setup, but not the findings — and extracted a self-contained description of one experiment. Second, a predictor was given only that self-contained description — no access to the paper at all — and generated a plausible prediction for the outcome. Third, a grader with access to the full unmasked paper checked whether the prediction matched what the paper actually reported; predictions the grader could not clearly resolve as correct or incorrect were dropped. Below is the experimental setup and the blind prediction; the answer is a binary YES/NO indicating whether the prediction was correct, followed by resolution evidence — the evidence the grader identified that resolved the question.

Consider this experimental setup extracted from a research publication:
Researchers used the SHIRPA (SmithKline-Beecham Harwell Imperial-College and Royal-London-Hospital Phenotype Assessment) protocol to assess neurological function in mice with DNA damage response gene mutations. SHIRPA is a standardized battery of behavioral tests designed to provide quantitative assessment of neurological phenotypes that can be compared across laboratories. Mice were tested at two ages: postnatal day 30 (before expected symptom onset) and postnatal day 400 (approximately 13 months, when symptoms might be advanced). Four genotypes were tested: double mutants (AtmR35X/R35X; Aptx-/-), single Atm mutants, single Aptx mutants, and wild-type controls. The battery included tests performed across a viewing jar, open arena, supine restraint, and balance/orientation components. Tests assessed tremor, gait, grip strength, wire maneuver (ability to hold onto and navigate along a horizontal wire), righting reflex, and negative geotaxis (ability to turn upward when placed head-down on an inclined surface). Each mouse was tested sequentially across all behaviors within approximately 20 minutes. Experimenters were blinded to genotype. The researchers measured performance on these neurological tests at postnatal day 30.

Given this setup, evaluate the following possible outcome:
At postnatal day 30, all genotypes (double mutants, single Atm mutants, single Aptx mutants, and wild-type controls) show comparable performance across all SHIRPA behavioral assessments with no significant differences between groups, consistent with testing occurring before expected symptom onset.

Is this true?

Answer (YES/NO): NO